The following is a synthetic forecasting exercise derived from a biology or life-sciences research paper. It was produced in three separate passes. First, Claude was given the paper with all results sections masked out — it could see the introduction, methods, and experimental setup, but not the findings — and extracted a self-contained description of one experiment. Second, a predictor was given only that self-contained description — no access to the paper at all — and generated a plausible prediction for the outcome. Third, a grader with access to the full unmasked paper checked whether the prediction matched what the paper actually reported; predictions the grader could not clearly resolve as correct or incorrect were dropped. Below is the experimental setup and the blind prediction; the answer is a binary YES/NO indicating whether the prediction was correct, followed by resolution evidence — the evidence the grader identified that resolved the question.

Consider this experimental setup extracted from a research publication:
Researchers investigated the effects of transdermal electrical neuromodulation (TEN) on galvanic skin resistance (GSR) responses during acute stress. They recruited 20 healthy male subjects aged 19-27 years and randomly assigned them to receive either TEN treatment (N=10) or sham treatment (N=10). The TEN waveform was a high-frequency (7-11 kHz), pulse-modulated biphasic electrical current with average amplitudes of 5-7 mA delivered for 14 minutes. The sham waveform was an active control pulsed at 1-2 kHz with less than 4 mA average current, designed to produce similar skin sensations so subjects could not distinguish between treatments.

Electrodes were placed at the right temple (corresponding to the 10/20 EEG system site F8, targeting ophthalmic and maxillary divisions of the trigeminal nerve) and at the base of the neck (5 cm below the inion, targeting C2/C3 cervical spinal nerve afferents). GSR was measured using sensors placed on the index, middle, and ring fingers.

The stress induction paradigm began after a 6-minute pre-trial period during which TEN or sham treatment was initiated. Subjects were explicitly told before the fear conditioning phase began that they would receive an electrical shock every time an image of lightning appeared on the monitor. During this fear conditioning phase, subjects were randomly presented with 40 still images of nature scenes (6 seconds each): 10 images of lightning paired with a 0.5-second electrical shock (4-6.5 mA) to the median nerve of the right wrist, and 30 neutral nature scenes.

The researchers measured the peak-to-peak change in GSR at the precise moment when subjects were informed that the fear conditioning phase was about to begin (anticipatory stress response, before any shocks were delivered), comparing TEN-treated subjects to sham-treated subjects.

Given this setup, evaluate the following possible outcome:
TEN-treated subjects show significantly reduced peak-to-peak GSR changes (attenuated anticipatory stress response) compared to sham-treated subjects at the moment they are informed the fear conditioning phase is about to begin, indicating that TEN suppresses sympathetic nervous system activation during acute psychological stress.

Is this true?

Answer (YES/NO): YES